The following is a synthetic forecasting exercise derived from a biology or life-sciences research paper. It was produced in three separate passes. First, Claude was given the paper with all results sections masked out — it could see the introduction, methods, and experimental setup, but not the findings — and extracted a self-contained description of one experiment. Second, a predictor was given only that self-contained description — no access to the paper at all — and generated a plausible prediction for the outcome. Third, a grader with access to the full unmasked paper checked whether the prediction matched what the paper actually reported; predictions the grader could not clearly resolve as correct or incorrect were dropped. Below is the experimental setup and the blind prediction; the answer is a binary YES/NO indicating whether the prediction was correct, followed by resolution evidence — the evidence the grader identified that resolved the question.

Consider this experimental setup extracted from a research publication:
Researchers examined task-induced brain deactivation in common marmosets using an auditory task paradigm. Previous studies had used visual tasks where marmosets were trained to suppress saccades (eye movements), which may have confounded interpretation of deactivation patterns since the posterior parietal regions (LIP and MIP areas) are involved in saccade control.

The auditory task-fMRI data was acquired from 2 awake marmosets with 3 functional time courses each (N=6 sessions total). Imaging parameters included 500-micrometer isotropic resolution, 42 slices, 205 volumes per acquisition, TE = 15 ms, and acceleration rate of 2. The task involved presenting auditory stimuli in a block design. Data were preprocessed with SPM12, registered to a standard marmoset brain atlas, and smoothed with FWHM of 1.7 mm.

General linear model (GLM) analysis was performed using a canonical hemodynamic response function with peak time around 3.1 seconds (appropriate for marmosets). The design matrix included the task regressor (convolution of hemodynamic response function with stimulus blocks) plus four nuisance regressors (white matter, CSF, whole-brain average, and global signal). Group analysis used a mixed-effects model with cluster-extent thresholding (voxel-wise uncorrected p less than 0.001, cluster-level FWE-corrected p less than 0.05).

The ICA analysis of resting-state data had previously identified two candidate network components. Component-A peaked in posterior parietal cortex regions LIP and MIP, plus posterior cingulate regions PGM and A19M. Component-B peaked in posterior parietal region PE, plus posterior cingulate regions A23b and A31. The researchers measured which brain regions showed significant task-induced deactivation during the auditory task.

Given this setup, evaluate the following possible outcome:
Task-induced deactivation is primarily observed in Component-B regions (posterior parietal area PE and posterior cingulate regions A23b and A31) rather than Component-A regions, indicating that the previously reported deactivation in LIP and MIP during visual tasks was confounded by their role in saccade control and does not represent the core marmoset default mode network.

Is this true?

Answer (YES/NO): YES